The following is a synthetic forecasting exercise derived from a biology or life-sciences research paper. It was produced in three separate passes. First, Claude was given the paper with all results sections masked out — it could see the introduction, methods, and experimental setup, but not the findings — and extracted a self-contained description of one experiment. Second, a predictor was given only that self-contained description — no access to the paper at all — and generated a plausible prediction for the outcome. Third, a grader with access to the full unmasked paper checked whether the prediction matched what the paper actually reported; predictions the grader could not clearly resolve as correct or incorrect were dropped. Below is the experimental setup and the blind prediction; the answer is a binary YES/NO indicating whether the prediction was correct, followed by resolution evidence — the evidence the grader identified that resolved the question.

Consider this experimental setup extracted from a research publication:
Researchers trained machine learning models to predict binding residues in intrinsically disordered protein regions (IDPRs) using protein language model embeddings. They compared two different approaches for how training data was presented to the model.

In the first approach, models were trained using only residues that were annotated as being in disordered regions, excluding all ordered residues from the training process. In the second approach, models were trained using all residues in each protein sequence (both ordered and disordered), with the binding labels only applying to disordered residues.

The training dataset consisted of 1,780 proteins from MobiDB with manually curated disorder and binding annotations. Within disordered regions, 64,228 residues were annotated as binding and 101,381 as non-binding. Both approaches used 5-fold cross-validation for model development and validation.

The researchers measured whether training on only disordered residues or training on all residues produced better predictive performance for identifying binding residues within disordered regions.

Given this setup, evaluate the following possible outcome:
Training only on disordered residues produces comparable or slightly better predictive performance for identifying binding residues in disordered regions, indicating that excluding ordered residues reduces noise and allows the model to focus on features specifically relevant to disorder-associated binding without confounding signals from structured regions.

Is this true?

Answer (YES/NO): NO